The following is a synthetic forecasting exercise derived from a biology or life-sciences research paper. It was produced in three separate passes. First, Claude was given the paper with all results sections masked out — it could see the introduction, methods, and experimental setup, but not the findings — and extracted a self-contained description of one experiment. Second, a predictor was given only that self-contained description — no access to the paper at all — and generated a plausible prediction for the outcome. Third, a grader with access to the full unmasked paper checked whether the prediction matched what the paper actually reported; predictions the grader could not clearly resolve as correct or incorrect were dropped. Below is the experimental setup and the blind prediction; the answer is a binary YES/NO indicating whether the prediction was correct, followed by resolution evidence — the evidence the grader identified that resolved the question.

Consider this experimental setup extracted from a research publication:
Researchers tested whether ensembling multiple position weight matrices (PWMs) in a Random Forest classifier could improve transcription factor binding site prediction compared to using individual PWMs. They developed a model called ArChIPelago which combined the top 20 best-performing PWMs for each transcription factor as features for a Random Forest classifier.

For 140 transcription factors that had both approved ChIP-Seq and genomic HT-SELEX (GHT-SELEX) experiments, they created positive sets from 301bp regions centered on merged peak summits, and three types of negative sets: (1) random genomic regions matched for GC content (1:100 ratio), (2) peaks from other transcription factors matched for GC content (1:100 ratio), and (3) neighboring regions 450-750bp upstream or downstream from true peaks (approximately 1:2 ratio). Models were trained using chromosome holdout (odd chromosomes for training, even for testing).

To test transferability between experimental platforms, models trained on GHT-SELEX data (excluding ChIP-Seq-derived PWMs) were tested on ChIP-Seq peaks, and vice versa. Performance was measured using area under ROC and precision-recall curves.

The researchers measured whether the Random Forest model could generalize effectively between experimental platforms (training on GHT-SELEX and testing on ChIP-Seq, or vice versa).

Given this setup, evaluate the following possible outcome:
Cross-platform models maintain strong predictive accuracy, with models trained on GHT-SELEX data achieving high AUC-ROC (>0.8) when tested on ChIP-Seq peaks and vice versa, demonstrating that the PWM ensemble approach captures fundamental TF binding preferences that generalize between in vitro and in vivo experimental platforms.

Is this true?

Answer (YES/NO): NO